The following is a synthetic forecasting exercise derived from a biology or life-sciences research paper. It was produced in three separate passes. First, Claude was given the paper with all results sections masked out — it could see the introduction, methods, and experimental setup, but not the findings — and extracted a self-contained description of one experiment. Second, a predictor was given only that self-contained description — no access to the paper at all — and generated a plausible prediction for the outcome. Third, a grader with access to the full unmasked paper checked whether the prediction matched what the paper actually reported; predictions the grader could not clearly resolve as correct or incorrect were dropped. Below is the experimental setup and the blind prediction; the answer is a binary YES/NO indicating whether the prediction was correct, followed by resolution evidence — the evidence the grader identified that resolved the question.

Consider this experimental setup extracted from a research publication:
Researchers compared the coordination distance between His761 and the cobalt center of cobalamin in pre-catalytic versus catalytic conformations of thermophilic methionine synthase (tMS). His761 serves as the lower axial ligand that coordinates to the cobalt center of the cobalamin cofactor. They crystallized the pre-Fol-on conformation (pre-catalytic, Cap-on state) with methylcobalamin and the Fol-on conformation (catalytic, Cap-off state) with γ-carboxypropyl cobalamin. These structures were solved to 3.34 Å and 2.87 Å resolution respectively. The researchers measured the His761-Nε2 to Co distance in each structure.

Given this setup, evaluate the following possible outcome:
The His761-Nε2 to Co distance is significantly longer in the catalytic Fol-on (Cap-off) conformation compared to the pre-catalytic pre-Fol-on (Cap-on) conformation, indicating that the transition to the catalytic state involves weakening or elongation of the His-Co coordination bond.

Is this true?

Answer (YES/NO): YES